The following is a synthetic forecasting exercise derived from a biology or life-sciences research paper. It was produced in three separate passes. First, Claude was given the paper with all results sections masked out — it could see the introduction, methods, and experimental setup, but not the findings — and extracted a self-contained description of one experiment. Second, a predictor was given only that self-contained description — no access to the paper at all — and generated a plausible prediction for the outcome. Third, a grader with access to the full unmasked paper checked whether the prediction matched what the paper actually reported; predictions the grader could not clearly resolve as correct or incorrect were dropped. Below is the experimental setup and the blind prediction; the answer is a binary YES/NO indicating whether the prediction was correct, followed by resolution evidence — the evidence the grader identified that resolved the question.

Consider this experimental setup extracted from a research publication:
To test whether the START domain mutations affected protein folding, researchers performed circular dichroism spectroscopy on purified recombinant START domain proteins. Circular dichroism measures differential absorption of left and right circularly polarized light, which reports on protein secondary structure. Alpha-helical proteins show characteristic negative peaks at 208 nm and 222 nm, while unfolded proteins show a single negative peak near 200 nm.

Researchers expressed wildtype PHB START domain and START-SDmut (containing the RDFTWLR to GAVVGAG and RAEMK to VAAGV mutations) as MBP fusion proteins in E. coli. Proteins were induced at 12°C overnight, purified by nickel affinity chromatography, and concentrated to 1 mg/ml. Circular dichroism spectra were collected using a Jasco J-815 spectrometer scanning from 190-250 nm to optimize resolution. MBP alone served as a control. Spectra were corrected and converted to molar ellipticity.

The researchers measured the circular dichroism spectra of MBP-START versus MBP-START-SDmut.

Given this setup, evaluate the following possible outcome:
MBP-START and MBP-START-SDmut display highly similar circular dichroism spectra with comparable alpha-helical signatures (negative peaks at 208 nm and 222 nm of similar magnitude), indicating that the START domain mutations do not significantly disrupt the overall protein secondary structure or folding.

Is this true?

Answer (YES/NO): YES